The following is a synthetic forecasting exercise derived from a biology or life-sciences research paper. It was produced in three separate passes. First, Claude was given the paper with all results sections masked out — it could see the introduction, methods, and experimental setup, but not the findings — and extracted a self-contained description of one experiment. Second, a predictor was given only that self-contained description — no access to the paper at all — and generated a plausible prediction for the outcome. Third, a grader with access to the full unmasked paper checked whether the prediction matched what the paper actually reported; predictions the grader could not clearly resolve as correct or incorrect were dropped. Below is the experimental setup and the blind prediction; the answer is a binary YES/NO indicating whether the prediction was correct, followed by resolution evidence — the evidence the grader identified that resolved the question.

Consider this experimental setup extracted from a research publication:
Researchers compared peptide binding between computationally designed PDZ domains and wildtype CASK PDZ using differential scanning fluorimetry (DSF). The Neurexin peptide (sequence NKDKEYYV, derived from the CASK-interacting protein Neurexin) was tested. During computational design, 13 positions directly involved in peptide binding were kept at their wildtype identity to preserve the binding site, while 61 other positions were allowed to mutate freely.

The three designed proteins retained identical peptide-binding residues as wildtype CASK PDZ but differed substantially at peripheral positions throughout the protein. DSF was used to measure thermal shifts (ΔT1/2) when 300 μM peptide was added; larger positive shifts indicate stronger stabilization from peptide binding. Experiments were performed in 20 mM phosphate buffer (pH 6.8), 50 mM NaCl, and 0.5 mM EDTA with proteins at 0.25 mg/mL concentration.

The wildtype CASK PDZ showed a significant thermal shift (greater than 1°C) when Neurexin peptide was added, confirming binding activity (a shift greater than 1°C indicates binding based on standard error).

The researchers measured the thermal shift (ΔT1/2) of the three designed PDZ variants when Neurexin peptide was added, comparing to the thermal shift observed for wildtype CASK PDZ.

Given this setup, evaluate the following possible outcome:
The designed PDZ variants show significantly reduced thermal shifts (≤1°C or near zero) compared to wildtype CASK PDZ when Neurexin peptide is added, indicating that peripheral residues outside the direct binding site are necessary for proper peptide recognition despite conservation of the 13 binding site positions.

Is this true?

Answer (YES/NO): NO